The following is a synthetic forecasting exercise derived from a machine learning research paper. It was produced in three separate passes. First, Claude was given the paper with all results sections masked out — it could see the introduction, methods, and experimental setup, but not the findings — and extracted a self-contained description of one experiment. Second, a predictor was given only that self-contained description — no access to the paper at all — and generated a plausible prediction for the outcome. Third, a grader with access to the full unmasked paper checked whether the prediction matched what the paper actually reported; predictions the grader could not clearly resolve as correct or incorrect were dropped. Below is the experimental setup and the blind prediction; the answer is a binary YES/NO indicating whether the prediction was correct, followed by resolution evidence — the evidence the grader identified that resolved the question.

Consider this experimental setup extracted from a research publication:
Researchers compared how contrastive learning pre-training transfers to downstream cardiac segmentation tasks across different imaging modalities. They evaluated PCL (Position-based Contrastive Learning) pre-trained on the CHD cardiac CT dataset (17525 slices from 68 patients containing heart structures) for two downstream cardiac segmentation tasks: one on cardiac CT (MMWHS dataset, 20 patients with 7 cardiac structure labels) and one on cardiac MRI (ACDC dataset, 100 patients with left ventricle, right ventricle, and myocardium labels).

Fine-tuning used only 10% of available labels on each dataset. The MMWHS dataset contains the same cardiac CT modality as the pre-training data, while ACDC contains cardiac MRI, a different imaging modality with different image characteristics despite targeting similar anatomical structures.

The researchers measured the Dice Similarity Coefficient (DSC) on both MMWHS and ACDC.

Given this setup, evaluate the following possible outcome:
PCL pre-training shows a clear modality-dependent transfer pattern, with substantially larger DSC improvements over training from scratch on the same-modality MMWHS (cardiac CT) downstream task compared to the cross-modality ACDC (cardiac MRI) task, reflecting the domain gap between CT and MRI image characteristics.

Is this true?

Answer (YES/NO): NO